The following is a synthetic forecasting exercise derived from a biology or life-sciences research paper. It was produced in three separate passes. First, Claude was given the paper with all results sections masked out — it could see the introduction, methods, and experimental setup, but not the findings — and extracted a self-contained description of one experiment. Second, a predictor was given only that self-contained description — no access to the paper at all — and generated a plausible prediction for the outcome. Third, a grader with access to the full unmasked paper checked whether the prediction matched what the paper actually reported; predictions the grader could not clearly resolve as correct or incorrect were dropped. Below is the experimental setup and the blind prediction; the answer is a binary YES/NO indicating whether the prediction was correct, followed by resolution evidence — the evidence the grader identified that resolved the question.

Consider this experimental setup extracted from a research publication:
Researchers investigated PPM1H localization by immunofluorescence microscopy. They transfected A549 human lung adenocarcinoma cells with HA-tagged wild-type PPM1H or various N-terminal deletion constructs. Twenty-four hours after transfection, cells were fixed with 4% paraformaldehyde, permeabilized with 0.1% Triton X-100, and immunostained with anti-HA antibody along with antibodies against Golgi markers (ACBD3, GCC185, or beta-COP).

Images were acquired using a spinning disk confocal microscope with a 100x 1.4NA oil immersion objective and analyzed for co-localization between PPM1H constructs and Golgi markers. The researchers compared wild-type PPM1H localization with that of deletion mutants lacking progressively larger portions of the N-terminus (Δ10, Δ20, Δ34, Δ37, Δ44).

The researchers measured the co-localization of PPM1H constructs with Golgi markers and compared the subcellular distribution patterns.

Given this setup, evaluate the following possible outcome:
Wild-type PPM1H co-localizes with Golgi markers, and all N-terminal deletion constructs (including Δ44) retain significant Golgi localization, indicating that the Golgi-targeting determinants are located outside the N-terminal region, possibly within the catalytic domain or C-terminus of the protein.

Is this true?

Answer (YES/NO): NO